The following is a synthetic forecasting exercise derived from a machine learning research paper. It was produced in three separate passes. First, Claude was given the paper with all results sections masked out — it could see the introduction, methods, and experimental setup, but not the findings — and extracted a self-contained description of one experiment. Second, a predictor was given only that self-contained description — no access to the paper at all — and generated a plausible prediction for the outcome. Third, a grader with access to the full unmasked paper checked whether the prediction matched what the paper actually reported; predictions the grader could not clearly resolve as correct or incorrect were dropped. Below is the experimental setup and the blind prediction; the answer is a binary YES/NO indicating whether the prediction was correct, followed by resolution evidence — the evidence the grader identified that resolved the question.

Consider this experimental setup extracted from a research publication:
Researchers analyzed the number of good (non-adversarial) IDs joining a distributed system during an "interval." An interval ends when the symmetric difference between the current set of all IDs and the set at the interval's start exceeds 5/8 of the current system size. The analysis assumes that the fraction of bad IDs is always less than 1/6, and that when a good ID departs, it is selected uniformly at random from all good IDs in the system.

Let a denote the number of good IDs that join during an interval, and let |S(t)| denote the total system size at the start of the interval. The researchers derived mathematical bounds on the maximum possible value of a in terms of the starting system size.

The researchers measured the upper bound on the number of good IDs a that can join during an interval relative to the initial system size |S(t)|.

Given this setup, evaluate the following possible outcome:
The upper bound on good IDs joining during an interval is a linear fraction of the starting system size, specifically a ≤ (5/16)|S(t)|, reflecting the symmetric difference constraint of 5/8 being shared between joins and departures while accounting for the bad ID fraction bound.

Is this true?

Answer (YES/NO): NO